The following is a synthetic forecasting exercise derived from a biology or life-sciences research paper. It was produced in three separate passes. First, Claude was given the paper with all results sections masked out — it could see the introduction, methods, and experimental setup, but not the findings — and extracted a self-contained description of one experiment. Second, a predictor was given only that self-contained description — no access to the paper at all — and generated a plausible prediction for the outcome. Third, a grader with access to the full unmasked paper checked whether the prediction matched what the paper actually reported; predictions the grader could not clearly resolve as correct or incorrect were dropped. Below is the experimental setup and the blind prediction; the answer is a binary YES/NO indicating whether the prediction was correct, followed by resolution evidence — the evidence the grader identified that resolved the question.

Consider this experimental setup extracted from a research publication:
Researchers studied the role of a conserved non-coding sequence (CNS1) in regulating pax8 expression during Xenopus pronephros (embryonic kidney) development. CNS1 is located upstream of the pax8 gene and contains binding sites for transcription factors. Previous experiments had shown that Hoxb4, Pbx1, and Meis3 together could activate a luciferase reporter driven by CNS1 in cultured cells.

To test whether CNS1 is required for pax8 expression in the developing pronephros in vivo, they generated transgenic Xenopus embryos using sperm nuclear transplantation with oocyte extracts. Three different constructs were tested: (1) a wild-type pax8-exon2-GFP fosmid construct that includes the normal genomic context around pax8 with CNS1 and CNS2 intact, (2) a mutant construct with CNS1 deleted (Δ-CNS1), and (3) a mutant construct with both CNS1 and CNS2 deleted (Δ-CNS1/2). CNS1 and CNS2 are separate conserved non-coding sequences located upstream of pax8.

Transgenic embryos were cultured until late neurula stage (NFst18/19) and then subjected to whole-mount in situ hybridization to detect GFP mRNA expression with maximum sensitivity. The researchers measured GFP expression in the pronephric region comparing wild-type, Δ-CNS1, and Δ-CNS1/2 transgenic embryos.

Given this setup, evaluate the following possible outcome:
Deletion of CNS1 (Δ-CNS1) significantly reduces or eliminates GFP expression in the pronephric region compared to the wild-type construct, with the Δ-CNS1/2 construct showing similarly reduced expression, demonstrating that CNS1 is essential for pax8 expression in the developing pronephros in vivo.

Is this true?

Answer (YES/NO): NO